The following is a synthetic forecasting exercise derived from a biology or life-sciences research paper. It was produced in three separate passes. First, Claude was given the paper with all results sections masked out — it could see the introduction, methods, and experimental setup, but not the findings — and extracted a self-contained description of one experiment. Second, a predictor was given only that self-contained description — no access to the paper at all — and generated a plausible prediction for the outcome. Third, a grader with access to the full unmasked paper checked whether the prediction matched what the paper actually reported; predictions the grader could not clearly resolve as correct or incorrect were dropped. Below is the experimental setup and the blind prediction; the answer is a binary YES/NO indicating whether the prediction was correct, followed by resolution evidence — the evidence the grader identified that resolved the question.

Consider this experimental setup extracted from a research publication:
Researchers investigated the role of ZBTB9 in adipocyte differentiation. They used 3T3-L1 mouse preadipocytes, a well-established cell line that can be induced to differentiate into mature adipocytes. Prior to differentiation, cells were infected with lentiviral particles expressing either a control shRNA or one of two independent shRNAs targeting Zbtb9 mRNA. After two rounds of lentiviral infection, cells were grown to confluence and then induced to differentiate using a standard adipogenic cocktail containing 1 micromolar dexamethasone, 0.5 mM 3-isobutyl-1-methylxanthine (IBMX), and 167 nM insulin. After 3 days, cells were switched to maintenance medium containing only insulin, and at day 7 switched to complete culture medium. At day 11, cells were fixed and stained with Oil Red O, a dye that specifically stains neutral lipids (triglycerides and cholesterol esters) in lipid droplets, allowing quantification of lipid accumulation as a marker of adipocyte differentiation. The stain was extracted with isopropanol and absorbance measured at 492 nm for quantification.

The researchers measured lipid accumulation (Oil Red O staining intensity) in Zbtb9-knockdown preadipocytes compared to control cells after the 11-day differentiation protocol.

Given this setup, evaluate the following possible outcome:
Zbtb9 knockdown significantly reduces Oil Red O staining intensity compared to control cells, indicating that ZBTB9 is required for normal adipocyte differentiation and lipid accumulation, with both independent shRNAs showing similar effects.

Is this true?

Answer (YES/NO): NO